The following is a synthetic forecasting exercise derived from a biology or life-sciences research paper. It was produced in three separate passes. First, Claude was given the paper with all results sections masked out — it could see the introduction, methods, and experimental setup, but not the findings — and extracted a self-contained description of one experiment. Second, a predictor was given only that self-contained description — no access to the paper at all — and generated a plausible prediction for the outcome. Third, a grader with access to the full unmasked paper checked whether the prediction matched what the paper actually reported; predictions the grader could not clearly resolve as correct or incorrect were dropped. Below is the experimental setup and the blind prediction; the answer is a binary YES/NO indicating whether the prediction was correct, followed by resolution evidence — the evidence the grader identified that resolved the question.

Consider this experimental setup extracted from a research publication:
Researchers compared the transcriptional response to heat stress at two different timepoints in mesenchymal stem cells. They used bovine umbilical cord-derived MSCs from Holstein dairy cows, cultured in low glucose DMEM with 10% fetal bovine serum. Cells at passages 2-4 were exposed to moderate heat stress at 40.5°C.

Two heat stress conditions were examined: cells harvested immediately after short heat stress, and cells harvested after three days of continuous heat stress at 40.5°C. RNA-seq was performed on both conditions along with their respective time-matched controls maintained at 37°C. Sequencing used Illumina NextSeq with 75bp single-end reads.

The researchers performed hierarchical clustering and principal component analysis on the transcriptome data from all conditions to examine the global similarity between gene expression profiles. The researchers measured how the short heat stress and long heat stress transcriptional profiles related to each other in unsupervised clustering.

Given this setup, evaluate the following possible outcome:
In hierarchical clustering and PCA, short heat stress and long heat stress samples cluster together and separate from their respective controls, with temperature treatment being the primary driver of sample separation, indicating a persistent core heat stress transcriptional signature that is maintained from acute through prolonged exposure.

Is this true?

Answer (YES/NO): NO